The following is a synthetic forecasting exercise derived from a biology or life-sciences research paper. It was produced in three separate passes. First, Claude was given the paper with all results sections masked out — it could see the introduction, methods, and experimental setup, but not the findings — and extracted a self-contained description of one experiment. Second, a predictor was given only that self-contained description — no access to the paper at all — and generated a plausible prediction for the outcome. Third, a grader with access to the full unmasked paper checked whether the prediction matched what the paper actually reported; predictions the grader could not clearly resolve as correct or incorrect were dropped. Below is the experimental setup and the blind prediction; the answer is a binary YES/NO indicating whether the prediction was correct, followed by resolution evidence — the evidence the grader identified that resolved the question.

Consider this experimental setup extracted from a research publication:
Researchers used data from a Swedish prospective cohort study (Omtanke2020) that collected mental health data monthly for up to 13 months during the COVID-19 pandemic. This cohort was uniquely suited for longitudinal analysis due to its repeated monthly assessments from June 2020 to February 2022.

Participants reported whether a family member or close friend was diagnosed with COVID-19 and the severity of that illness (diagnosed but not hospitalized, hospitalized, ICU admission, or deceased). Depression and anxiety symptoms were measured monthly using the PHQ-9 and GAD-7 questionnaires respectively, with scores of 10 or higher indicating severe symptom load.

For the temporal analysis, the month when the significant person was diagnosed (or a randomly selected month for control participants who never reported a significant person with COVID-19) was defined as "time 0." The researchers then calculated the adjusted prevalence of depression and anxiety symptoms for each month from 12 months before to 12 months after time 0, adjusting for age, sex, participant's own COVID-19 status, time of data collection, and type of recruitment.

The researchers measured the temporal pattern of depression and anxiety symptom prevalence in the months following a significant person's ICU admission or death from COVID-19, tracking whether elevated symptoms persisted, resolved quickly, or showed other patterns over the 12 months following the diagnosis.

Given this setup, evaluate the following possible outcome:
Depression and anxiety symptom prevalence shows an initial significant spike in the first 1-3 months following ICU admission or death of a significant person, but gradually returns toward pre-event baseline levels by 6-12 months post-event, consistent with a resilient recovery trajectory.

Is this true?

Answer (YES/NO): NO